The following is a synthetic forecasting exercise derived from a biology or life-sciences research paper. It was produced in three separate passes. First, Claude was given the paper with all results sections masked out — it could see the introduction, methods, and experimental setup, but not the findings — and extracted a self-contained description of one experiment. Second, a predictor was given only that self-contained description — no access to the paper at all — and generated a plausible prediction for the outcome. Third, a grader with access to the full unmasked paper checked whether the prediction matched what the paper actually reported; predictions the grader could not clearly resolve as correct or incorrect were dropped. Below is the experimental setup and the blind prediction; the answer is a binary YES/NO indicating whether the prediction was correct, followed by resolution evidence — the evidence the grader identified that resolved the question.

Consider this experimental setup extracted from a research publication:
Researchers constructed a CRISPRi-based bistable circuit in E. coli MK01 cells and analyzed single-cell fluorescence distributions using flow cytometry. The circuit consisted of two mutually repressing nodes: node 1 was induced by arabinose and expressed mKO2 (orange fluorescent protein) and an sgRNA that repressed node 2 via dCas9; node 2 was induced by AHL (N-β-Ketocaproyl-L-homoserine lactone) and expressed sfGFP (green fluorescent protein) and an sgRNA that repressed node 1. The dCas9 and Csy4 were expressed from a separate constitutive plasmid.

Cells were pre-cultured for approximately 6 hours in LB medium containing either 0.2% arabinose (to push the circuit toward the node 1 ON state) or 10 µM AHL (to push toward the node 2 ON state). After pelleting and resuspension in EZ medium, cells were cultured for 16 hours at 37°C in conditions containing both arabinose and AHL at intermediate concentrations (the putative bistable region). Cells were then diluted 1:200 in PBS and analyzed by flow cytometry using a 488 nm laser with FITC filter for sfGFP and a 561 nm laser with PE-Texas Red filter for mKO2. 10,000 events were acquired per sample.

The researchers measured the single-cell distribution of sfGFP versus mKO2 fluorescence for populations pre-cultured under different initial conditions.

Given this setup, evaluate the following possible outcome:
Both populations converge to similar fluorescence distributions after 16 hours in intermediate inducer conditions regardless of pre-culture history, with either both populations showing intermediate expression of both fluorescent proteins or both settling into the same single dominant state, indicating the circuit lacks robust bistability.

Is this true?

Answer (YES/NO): NO